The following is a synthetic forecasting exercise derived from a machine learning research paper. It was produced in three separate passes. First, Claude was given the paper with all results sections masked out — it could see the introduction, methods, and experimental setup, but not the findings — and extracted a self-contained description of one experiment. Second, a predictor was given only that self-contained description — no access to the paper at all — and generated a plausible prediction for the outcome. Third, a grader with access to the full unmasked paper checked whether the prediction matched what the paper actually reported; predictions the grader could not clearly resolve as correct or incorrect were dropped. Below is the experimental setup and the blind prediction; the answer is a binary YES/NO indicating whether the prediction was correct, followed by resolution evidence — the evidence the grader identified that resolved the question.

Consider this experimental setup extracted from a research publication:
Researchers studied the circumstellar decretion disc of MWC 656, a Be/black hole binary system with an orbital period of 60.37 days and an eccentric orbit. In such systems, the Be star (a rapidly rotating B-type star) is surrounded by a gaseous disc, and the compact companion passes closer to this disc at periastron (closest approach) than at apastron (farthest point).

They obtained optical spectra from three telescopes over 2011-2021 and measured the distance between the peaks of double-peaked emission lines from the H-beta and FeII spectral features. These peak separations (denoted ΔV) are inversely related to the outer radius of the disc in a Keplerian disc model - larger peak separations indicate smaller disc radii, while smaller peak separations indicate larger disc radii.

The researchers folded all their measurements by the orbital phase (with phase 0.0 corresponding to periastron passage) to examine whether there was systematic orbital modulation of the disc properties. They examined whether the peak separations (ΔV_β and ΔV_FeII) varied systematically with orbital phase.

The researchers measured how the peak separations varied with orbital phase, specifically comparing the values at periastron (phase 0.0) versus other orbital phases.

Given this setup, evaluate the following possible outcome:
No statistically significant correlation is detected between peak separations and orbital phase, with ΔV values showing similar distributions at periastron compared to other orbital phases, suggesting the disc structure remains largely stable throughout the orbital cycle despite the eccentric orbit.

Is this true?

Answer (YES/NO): NO